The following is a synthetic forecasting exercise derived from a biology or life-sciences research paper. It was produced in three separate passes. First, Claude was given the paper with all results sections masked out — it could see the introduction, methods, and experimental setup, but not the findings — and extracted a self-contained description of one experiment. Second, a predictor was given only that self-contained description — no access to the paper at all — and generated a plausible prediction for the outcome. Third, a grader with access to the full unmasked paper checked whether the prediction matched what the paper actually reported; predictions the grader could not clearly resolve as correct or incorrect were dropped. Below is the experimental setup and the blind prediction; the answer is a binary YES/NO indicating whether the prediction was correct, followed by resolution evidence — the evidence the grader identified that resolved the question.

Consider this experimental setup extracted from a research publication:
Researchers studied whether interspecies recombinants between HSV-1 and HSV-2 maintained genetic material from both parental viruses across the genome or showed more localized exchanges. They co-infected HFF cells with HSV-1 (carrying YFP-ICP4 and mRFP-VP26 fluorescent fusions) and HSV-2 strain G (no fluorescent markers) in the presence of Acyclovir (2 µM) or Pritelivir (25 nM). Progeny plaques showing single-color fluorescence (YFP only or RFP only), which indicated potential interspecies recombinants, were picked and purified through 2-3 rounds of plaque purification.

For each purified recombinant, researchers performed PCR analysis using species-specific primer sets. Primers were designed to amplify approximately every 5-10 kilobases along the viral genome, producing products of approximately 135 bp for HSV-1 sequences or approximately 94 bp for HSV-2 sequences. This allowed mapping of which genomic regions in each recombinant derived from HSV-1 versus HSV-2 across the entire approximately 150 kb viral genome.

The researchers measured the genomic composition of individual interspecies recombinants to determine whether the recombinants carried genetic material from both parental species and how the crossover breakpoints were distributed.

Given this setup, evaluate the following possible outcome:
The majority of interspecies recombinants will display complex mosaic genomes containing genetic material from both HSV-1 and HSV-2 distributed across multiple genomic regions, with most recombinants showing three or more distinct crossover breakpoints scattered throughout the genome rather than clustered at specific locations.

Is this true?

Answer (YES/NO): NO